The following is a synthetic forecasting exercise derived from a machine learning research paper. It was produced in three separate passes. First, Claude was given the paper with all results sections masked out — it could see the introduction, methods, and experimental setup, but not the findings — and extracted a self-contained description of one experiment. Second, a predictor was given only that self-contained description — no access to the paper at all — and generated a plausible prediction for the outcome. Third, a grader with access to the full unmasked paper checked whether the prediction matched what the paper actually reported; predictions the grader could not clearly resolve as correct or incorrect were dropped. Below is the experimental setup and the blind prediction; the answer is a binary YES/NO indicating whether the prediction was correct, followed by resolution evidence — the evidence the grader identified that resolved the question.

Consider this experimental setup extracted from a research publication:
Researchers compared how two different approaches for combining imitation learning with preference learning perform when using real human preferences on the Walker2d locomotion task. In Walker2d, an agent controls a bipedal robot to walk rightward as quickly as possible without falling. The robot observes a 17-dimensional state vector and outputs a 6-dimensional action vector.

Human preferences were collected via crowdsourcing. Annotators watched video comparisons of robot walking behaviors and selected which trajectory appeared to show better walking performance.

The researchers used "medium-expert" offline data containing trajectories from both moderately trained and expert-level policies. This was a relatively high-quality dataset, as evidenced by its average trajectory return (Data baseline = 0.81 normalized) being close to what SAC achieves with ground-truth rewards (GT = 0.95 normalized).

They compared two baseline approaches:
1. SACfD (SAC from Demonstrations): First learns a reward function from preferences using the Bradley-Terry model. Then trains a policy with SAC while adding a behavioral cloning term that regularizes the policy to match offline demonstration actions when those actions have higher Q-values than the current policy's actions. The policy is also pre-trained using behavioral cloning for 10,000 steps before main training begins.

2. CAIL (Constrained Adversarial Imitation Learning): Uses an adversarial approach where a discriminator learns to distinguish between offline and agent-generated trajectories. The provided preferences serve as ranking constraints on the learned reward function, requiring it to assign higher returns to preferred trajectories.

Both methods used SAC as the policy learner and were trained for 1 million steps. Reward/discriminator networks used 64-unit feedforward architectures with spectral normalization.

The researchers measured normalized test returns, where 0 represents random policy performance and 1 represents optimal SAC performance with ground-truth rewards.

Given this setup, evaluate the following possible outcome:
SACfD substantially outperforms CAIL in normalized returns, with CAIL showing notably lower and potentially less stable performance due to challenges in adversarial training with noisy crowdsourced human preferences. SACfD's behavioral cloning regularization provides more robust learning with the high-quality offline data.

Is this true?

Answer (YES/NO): NO